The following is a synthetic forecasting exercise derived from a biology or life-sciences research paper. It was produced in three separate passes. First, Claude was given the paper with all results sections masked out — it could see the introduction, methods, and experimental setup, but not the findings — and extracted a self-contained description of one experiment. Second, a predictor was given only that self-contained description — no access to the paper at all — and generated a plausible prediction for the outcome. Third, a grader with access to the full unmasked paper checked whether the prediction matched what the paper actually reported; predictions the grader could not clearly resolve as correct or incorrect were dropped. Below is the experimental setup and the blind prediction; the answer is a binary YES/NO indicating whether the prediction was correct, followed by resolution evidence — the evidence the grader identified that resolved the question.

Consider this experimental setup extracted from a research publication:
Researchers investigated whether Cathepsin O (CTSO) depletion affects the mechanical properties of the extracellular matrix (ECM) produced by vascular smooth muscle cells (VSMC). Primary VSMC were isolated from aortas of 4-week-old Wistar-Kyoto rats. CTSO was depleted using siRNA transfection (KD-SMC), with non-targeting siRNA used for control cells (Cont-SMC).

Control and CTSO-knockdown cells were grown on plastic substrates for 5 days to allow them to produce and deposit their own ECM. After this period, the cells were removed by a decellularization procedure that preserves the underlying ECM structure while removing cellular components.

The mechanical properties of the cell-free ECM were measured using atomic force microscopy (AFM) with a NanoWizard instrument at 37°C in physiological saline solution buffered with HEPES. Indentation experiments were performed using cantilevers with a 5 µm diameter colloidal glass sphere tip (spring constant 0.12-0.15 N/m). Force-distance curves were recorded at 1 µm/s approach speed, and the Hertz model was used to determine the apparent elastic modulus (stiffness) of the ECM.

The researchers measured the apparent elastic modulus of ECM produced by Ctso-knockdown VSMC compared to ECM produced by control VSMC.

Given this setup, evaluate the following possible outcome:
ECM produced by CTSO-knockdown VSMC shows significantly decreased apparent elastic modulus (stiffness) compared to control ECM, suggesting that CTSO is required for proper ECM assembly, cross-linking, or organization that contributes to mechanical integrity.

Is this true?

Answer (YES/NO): NO